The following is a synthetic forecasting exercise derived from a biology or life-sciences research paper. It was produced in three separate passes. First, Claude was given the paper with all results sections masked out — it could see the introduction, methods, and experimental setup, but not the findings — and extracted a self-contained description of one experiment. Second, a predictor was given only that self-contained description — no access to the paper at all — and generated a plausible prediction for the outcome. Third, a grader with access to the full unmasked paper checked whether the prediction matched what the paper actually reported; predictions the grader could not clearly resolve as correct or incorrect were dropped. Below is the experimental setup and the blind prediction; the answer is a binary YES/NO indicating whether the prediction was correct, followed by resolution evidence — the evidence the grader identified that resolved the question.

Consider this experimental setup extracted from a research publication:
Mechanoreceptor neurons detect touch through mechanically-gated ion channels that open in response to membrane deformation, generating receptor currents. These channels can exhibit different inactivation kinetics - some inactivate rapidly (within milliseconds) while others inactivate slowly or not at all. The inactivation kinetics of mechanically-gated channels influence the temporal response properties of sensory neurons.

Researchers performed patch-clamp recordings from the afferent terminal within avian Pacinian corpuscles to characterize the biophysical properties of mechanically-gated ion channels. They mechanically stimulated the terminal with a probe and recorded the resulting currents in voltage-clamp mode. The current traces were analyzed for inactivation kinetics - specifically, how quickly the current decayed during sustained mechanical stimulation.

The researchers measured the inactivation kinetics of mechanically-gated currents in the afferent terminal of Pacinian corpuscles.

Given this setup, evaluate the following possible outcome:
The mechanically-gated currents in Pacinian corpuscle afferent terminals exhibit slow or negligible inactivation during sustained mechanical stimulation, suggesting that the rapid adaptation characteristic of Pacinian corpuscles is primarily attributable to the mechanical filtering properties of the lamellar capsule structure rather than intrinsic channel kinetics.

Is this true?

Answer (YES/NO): NO